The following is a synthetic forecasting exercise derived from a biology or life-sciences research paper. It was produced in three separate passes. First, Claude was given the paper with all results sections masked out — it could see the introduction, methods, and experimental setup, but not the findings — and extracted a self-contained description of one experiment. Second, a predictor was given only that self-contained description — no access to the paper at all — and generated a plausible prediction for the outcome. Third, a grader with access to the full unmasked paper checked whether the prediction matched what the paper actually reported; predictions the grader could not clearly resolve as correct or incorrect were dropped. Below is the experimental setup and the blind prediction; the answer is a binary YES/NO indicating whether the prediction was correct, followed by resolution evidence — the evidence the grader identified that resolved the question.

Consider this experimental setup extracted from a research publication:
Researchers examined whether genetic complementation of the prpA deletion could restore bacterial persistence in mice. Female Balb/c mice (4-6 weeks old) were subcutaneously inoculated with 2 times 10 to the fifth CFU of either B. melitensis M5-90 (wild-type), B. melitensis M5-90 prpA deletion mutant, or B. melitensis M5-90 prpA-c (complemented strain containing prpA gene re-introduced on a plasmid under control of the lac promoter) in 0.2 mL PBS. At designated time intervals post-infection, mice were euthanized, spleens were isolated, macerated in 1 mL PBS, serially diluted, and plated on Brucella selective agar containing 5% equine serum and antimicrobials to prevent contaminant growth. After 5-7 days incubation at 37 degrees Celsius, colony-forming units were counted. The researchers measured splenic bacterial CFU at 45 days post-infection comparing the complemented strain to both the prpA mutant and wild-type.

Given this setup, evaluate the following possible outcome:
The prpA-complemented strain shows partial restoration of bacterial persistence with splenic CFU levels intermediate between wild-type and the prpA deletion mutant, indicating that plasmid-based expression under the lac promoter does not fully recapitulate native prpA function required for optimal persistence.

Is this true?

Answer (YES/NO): NO